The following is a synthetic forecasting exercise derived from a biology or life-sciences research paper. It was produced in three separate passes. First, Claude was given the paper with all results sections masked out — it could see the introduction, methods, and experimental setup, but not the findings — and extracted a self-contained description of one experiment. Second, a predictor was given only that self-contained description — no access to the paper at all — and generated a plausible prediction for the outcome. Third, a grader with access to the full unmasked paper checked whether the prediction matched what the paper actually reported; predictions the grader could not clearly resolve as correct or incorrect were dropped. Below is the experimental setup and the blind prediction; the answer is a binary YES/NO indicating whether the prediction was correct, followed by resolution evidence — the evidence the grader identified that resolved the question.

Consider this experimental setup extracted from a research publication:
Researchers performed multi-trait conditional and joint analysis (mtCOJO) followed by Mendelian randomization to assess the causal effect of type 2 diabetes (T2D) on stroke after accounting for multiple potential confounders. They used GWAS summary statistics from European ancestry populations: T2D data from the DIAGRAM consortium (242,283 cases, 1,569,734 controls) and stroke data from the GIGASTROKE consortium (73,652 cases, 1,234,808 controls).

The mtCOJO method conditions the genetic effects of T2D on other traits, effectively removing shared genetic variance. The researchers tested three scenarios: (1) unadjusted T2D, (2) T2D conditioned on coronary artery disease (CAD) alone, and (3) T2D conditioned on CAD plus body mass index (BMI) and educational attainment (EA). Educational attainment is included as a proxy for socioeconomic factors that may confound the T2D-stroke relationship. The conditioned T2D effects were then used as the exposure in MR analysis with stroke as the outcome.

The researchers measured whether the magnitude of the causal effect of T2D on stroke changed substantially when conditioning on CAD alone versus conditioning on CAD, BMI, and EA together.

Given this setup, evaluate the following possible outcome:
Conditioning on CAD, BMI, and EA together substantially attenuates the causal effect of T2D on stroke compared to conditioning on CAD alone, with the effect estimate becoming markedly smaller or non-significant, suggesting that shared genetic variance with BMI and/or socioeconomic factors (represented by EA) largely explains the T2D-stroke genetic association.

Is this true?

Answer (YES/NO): NO